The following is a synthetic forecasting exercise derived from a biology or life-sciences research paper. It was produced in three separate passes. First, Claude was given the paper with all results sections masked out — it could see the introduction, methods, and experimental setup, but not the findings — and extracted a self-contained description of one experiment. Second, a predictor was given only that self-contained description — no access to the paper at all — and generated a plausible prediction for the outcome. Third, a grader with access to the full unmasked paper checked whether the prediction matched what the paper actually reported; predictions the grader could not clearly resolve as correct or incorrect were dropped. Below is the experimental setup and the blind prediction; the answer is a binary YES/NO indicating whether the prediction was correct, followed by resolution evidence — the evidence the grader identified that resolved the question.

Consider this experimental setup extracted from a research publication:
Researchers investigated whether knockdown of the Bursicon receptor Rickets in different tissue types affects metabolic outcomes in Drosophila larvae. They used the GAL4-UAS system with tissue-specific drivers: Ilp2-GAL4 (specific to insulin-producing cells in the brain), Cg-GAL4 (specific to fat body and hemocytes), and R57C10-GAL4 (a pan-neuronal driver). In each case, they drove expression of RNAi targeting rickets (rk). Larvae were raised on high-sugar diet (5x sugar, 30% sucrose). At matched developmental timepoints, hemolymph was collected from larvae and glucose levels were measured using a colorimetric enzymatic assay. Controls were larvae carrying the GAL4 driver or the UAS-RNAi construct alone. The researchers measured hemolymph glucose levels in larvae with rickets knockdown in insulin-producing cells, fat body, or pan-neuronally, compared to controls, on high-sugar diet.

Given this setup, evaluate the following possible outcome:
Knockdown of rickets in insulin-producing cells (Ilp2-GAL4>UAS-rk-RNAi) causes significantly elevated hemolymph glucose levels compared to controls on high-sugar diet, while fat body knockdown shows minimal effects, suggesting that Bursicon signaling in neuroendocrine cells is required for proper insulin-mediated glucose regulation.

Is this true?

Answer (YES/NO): NO